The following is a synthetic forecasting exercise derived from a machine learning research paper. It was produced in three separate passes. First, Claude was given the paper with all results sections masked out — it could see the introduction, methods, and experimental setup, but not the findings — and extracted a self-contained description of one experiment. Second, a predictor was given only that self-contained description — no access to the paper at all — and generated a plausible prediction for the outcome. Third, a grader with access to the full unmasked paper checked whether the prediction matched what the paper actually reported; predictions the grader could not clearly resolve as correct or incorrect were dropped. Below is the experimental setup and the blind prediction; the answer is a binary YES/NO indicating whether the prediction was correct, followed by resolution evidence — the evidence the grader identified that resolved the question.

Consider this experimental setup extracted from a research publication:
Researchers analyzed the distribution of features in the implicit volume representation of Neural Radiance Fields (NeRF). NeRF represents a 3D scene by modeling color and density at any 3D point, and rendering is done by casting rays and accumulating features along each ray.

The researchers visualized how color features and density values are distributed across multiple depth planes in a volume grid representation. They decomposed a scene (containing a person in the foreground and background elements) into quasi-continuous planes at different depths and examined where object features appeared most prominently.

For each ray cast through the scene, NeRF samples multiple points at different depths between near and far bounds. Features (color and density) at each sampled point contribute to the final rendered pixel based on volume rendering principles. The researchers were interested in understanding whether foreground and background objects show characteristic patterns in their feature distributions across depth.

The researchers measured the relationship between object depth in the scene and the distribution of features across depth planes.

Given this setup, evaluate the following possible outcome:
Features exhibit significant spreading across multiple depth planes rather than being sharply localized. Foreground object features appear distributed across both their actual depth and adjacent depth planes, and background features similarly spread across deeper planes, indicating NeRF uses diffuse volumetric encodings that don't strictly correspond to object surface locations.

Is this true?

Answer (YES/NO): YES